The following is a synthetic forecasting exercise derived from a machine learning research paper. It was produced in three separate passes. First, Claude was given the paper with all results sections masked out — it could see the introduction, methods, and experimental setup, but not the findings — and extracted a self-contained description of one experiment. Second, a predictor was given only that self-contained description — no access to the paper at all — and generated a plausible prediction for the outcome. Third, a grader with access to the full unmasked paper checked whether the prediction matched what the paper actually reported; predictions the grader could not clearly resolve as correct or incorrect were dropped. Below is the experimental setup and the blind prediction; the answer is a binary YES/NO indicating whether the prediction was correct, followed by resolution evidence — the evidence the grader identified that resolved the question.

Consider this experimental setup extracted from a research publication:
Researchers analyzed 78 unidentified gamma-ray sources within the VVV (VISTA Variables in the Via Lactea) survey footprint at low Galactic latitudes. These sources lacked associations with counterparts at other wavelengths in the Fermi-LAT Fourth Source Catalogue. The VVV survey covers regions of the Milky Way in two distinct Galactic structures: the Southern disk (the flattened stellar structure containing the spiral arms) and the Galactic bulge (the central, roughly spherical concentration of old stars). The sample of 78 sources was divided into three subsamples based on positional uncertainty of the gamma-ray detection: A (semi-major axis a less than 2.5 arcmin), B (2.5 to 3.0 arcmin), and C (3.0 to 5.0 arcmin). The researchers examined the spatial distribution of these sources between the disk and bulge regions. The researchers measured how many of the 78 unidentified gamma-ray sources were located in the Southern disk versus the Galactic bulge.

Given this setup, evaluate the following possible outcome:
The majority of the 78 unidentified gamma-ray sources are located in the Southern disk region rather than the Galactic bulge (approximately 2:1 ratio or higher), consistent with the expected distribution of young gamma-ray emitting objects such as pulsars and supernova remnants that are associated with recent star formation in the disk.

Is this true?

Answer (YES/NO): NO